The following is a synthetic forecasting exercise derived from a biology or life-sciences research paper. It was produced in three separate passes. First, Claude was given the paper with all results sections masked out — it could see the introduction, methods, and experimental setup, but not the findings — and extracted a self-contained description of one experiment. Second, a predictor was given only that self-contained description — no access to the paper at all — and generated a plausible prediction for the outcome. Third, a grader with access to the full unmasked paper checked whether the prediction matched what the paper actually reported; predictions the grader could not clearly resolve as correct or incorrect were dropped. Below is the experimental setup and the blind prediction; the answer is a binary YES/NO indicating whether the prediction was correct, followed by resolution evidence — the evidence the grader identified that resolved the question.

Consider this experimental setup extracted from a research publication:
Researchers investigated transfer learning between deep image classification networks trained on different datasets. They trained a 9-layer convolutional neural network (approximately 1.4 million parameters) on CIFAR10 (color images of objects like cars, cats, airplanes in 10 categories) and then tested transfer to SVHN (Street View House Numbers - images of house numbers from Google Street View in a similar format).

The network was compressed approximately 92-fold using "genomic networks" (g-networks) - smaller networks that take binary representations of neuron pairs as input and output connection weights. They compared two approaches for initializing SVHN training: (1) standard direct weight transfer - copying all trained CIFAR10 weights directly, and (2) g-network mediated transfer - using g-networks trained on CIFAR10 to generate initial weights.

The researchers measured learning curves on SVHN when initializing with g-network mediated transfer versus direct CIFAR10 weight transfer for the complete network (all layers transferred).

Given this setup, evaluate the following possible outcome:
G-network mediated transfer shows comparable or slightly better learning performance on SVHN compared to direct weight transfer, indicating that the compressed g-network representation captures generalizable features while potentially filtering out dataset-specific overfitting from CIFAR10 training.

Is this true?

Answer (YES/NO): YES